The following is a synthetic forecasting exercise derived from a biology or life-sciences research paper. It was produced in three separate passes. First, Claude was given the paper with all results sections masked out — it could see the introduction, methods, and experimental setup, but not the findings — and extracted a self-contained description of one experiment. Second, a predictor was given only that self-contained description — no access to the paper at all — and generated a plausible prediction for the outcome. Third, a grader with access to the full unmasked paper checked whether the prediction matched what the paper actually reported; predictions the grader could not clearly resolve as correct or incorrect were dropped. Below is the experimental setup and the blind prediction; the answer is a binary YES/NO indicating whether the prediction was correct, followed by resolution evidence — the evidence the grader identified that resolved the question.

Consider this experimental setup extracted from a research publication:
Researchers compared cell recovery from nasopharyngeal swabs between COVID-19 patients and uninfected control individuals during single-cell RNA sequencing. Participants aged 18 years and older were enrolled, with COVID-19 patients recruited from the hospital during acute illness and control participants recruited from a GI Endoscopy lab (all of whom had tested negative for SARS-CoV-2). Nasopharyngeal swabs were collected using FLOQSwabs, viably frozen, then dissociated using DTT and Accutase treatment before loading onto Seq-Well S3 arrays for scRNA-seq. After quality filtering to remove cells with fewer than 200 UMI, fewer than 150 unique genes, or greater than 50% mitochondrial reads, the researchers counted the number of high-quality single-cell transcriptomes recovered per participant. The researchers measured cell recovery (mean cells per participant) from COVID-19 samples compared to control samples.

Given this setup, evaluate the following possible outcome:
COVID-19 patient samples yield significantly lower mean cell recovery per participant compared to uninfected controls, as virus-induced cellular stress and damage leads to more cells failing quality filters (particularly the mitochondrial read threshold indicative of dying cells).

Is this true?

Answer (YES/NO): NO